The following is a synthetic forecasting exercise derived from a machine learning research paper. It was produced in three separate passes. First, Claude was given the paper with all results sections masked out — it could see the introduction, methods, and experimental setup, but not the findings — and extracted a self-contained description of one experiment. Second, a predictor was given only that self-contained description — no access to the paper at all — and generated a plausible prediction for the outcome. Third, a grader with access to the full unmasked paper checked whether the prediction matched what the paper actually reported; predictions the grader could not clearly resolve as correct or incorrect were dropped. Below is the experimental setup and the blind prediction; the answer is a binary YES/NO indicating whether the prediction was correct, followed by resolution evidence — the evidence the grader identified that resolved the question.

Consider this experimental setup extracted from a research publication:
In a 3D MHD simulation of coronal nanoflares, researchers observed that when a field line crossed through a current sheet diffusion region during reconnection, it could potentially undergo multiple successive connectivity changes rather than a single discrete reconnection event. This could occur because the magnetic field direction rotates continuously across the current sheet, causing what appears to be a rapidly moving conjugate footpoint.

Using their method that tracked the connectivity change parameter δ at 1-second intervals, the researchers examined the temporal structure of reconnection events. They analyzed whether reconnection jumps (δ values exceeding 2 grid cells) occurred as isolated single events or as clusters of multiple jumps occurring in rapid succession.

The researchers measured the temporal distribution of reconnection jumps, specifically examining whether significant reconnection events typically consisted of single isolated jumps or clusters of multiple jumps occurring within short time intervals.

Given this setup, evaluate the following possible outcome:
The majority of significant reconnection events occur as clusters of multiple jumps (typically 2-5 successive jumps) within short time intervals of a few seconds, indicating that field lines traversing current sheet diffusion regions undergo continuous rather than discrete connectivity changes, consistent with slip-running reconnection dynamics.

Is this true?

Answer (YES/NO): NO